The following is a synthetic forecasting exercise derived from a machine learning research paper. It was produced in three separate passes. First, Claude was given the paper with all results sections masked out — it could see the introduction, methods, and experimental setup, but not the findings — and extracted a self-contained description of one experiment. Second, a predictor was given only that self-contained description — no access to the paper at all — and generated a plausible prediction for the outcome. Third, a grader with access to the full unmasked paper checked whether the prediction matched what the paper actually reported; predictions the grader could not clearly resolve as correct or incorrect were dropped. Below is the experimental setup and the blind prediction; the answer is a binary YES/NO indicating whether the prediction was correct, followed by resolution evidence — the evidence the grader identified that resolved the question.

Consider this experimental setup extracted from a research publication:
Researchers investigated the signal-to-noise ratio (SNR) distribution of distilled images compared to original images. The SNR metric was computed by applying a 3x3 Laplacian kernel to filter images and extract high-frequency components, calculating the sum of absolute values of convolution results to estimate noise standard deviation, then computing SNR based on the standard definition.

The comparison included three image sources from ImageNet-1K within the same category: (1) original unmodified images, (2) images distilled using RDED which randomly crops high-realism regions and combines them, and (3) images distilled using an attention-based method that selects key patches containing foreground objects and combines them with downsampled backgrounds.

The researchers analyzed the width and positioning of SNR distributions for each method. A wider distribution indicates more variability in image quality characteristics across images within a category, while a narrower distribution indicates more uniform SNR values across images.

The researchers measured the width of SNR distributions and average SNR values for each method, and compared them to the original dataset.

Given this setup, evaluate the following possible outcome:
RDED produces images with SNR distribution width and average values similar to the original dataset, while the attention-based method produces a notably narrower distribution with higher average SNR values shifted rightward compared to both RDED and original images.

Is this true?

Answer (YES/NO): NO